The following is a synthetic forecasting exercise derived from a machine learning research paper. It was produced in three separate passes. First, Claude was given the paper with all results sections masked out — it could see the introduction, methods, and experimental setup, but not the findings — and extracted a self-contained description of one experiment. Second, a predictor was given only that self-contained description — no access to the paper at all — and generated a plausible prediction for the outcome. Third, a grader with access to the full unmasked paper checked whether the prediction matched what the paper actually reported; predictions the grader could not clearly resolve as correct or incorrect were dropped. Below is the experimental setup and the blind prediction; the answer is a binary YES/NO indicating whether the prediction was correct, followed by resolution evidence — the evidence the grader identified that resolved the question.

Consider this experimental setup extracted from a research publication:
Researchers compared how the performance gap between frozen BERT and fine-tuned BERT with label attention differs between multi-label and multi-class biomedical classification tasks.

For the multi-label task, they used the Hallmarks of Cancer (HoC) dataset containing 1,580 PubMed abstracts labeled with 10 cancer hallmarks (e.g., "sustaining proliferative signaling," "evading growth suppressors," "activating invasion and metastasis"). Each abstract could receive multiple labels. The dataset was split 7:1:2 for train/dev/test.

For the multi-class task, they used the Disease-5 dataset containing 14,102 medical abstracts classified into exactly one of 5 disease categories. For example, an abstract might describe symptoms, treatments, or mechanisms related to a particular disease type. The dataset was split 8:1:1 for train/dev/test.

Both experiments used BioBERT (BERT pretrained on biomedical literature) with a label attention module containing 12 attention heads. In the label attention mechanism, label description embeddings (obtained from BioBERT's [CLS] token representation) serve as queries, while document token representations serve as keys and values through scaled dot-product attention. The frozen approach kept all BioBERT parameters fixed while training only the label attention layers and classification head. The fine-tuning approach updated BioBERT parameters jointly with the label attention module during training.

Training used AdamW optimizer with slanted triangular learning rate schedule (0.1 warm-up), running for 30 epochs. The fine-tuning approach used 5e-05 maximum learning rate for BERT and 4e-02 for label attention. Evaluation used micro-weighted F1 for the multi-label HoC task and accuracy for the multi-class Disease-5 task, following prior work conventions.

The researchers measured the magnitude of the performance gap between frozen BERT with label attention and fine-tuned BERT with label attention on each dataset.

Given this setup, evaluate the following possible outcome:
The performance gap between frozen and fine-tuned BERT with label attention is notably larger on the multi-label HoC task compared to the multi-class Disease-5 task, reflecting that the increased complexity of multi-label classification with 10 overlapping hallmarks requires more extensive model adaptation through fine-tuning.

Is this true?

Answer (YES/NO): YES